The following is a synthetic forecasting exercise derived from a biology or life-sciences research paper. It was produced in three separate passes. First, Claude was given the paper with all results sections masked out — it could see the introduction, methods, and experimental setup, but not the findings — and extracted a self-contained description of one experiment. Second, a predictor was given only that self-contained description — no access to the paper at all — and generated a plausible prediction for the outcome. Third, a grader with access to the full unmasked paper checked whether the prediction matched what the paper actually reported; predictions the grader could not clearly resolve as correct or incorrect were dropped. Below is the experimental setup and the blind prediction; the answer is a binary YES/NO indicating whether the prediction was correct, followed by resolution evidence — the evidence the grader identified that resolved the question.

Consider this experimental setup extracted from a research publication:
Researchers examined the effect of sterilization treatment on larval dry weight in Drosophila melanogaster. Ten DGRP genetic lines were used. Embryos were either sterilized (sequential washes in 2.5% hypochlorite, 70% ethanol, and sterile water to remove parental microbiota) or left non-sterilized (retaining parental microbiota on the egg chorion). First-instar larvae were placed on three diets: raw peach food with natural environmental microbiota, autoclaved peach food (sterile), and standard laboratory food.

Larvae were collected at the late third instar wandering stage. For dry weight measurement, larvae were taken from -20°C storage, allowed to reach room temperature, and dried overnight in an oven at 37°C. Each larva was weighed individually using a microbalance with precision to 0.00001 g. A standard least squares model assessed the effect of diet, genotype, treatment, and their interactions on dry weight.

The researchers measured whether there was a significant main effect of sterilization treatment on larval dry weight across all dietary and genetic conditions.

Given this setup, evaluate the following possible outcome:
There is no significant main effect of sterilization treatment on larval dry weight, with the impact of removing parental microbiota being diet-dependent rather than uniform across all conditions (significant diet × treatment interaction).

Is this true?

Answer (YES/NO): NO